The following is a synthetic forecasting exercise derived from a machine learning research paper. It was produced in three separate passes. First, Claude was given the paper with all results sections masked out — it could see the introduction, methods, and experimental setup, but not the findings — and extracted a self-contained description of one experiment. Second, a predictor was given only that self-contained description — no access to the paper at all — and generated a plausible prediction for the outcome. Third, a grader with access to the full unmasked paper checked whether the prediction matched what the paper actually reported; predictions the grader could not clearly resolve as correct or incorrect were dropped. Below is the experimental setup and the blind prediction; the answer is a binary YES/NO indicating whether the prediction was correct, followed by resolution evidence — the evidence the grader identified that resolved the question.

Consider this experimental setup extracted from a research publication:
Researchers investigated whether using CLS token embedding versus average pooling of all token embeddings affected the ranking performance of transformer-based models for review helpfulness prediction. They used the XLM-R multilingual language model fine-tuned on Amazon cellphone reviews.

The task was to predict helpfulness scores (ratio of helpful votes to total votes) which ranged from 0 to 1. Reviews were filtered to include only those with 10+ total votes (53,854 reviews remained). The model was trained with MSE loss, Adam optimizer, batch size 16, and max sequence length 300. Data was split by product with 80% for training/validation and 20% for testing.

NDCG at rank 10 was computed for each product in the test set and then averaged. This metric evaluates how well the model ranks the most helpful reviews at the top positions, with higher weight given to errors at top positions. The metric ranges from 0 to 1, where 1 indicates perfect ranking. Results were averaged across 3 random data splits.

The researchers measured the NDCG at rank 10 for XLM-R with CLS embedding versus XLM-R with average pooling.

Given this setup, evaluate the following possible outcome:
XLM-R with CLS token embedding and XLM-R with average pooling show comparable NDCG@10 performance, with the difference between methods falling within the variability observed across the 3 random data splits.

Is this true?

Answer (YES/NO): YES